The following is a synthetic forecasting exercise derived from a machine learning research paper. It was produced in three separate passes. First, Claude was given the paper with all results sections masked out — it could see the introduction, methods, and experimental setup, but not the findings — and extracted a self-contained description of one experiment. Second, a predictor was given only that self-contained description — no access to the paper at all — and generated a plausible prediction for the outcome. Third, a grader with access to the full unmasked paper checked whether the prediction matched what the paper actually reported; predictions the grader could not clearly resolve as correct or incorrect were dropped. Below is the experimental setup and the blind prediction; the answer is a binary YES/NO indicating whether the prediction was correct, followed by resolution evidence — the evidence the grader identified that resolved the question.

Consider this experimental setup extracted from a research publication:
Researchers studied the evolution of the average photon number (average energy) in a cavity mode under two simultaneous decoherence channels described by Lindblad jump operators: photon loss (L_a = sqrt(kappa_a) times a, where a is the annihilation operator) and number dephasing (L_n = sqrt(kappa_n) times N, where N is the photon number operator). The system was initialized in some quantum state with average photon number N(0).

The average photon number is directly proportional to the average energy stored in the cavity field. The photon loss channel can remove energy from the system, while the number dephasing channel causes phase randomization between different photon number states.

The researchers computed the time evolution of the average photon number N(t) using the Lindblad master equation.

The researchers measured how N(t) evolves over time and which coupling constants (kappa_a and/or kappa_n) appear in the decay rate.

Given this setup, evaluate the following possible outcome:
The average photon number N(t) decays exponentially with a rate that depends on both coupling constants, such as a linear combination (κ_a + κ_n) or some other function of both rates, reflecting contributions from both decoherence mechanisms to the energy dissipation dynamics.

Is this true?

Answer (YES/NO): NO